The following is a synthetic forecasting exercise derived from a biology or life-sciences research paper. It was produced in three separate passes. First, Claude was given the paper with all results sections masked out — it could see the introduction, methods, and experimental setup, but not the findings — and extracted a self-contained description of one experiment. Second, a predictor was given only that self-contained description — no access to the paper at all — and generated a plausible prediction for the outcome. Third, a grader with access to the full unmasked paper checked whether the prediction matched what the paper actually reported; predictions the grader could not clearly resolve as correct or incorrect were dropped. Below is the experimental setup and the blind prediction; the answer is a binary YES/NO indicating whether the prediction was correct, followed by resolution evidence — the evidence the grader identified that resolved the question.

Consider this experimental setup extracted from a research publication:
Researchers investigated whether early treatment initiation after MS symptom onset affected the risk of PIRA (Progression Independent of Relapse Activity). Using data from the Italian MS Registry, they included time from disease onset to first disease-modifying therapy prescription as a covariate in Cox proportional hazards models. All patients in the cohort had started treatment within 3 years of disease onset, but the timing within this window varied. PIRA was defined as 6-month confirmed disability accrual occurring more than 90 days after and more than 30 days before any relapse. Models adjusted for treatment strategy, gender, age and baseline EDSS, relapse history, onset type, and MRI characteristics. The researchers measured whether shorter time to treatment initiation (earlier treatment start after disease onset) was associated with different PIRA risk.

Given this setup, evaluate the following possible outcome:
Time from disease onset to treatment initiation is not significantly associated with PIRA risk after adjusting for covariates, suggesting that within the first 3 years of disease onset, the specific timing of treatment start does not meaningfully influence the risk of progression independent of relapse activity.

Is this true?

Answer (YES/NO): NO